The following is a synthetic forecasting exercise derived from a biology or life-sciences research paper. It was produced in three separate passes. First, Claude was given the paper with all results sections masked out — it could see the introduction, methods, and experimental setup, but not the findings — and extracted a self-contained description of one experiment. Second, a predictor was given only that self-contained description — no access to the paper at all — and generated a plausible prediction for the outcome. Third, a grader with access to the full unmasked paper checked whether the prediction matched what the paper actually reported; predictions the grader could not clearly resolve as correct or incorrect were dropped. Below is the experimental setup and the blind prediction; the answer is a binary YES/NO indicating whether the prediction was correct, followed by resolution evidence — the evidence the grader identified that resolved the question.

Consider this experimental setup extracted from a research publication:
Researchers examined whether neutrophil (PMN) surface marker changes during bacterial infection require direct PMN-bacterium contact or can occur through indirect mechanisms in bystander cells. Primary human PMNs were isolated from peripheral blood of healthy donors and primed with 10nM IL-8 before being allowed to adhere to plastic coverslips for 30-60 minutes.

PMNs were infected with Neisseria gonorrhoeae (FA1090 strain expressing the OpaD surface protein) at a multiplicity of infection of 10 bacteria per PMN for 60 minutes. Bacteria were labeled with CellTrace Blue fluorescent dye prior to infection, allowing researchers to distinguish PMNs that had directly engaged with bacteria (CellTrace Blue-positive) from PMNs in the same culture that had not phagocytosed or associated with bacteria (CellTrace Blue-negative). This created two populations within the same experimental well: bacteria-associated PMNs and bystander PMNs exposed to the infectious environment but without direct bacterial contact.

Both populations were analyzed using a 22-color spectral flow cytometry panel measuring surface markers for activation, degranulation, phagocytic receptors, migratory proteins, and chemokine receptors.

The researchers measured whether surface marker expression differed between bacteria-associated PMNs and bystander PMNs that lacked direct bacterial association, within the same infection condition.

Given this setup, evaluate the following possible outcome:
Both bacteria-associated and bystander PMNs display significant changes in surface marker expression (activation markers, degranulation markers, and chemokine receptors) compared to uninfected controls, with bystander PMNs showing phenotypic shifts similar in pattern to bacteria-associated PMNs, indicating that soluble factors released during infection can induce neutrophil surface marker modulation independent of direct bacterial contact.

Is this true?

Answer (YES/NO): YES